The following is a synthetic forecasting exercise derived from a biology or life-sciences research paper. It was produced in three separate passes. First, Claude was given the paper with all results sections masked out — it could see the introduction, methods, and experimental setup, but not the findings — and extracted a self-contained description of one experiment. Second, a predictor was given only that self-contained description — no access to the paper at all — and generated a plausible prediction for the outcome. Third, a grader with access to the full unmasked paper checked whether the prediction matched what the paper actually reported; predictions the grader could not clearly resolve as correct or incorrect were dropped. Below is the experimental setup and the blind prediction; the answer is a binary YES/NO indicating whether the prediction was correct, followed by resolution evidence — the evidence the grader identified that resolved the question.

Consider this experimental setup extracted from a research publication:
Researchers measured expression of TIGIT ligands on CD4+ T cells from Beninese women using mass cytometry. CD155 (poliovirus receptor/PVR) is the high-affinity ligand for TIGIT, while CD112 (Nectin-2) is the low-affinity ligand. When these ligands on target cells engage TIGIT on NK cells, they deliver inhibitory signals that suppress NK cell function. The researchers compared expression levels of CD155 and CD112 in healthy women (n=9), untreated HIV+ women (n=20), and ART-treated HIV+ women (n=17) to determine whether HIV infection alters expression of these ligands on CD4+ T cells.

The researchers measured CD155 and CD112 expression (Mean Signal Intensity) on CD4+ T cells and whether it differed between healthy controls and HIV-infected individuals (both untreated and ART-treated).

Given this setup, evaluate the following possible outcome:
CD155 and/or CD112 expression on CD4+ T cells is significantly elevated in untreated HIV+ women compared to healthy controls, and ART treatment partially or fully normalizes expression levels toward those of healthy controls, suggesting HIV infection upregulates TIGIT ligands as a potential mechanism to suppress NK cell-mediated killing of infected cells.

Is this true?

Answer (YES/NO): NO